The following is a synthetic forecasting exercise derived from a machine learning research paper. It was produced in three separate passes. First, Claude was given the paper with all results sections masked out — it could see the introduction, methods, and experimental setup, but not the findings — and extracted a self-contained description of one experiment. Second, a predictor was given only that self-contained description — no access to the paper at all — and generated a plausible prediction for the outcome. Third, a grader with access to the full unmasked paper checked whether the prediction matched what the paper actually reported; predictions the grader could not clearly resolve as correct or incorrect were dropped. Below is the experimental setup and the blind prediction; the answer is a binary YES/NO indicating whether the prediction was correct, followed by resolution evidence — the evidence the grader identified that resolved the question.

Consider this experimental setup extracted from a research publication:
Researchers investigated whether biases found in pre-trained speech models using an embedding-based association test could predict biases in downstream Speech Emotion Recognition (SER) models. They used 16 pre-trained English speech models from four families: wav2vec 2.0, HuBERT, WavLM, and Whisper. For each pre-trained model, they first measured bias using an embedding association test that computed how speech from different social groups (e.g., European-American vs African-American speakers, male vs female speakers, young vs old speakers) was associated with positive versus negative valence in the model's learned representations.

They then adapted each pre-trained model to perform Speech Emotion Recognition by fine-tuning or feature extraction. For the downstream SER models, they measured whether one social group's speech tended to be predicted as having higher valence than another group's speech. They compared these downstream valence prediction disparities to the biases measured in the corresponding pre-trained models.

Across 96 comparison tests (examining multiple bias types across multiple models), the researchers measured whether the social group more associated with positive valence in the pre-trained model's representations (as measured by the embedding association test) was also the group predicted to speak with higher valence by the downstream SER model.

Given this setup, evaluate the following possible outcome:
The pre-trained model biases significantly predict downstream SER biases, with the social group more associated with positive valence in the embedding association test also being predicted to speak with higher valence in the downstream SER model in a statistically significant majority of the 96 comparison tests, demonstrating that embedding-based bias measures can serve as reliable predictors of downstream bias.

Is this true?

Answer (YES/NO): NO